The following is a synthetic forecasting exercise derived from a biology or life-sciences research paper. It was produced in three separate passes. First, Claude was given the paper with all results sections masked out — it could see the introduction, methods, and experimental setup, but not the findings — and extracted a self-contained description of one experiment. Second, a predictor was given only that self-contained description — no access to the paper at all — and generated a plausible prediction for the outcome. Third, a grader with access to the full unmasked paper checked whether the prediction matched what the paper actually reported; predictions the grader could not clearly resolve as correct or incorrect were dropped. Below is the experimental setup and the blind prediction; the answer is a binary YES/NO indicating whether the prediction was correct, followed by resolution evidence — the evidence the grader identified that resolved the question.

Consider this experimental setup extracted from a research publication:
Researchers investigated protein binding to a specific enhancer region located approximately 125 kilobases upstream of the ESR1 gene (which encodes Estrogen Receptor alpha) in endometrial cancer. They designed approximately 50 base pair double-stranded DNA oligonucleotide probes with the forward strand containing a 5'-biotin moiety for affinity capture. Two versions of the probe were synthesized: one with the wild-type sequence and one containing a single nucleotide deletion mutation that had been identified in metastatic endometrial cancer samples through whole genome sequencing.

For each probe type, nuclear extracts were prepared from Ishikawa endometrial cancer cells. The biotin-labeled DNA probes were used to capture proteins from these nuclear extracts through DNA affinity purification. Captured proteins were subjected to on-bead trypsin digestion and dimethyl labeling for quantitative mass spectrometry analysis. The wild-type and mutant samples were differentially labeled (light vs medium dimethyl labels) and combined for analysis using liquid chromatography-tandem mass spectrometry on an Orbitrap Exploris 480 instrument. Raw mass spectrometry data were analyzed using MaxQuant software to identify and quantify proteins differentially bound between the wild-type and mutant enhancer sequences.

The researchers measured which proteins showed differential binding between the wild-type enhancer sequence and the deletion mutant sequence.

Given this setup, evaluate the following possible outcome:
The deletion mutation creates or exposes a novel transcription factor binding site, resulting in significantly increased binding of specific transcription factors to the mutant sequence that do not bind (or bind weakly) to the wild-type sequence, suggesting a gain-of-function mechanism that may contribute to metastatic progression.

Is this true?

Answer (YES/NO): NO